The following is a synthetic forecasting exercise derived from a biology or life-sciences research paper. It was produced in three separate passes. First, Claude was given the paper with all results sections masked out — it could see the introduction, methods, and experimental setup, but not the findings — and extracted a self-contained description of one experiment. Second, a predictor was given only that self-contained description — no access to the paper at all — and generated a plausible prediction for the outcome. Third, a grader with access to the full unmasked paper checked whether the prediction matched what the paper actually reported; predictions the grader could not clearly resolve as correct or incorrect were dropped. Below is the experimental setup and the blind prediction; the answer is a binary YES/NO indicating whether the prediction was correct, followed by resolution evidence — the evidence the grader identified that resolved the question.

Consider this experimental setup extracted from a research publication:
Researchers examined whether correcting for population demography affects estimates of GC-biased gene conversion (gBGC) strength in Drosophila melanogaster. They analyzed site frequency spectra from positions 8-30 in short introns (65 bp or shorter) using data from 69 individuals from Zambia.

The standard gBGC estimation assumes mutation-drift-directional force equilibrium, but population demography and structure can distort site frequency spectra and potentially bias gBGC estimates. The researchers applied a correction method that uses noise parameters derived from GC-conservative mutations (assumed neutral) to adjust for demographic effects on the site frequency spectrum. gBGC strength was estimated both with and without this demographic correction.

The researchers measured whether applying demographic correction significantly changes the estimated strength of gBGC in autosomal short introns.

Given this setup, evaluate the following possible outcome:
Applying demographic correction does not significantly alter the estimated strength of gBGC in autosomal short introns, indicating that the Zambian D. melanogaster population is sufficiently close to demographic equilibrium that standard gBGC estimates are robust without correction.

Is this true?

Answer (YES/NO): YES